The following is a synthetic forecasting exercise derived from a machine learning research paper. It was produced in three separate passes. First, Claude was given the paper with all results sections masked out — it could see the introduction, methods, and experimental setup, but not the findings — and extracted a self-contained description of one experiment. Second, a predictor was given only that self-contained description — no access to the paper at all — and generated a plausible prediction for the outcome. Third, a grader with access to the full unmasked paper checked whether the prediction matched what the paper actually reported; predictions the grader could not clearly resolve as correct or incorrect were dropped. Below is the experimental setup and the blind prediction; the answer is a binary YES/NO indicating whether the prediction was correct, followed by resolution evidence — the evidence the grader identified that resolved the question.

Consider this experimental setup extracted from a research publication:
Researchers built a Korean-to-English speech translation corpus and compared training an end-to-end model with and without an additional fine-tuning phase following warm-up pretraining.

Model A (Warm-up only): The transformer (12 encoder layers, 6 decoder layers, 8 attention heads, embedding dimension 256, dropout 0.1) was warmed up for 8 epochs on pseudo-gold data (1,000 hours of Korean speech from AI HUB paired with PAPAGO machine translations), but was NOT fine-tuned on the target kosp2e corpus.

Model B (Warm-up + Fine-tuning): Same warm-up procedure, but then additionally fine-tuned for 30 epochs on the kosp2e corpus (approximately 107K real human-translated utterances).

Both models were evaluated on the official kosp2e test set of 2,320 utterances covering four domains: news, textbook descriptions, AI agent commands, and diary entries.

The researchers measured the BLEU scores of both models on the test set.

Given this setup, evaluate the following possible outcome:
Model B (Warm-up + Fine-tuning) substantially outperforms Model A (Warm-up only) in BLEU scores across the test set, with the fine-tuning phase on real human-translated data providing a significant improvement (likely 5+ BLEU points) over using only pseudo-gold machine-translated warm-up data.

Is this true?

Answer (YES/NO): YES